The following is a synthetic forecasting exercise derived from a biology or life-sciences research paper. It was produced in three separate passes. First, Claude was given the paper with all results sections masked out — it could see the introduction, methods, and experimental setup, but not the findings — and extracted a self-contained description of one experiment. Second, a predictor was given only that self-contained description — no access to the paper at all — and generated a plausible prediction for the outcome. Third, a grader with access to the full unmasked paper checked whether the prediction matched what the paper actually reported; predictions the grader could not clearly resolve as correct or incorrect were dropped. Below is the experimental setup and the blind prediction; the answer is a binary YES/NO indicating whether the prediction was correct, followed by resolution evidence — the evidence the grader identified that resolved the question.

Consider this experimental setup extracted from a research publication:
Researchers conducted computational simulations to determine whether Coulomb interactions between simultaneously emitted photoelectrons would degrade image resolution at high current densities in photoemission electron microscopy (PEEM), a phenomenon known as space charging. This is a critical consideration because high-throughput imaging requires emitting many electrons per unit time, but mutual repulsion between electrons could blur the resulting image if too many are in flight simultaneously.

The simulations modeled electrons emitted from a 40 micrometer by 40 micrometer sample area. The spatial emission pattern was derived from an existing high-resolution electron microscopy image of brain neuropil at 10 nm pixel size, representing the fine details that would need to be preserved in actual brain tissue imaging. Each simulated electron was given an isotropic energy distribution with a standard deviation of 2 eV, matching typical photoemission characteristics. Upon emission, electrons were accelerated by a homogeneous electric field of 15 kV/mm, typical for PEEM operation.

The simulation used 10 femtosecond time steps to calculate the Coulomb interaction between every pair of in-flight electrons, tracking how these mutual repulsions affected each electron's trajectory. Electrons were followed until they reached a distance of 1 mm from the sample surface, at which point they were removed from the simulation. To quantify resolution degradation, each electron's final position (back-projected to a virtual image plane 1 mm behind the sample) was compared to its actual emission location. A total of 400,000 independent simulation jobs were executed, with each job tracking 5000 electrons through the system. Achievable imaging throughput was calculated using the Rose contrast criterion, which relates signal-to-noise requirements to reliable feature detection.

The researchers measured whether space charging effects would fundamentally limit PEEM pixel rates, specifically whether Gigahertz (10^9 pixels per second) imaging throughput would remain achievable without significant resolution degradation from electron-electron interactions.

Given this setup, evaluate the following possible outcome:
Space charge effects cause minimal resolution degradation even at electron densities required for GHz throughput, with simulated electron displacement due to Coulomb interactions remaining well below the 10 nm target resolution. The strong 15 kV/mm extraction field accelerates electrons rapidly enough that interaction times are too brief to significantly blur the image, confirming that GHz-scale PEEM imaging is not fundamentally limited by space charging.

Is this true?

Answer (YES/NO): YES